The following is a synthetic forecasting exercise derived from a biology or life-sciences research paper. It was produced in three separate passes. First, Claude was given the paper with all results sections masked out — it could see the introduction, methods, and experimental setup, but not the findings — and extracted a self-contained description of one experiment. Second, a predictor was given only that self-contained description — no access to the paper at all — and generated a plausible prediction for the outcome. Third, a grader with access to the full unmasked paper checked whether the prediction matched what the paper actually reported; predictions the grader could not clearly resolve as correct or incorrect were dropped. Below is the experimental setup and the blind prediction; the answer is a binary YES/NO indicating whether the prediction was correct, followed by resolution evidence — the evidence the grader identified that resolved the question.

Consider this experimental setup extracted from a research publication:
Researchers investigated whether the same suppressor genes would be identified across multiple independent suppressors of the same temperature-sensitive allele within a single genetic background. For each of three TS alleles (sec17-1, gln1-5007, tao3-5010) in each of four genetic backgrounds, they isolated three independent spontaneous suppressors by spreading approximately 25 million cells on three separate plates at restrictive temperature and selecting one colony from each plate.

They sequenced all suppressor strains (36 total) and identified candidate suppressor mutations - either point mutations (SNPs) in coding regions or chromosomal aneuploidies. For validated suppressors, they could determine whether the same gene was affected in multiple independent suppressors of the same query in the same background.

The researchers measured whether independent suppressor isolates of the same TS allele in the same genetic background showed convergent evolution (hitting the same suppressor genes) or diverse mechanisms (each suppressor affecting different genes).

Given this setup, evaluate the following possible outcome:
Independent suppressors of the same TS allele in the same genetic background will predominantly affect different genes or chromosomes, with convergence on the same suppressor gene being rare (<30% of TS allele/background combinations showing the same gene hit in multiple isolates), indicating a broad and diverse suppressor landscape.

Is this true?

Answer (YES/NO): NO